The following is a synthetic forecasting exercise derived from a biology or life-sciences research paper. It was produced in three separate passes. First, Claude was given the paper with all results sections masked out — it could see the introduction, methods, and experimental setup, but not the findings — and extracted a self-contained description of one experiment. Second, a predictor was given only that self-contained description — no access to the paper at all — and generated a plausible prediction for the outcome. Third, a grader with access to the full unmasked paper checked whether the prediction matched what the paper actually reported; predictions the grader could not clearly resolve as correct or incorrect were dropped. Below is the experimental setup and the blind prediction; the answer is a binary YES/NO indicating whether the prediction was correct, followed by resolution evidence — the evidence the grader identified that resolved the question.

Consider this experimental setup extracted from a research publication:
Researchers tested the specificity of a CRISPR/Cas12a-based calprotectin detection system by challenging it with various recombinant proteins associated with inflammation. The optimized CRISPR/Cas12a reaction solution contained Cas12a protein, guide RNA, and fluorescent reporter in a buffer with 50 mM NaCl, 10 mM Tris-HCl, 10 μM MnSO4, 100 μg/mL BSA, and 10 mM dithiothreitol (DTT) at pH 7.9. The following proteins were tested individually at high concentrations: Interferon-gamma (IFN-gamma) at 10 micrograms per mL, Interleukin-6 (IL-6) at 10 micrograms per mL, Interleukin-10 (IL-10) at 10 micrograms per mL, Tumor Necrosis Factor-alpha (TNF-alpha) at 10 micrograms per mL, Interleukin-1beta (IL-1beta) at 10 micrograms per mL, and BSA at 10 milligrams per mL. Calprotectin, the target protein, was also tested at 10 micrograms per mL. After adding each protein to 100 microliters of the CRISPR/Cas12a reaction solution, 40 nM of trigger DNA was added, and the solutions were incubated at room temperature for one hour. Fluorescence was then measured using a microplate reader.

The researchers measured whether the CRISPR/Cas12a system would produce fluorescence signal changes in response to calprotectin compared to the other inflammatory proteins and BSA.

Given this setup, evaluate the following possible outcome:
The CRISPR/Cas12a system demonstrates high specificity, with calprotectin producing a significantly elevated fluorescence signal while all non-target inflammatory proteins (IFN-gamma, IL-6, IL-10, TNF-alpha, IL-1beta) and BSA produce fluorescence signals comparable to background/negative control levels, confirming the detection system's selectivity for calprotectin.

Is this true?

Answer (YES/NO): YES